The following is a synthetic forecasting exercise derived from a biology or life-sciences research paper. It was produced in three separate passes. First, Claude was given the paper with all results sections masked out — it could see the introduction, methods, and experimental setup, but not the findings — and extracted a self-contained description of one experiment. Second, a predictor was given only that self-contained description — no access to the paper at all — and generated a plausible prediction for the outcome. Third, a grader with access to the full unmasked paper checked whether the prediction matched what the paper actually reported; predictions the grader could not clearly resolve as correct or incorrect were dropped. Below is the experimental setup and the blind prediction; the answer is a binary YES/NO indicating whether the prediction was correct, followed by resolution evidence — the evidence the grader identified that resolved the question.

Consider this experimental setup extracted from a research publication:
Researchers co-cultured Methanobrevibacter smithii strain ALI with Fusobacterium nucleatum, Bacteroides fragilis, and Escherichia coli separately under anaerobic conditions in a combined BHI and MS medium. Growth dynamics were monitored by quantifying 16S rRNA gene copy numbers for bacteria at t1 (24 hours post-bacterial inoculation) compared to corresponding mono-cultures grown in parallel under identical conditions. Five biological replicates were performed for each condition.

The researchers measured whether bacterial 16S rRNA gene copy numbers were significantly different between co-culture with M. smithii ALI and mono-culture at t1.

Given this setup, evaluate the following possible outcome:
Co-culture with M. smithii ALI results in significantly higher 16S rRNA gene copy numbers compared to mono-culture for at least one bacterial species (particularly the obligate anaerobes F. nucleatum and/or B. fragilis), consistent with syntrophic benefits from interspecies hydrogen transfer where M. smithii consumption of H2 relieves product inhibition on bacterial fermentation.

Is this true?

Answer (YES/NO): YES